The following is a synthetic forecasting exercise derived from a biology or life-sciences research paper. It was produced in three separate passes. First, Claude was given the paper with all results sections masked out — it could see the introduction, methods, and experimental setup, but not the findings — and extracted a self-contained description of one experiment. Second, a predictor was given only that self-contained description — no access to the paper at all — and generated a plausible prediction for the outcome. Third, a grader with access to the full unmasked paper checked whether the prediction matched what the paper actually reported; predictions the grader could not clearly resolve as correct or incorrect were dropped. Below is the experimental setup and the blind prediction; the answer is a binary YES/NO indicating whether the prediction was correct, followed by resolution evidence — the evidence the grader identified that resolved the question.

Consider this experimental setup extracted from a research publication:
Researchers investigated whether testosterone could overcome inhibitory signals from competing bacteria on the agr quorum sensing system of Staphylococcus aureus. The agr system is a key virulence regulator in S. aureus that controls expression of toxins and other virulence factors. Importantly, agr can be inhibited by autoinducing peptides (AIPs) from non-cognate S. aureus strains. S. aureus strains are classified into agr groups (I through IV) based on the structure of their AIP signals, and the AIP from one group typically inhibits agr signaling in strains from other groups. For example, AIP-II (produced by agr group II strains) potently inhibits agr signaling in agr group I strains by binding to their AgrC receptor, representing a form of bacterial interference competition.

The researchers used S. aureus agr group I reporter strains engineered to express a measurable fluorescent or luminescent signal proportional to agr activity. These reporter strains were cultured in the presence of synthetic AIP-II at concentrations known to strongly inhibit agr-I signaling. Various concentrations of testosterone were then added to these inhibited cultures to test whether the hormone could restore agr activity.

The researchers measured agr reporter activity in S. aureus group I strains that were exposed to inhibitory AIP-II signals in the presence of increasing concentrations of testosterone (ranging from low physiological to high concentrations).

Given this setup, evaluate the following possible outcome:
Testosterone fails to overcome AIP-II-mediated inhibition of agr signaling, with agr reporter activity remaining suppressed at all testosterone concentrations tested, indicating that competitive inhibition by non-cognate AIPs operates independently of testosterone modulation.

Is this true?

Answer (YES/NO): NO